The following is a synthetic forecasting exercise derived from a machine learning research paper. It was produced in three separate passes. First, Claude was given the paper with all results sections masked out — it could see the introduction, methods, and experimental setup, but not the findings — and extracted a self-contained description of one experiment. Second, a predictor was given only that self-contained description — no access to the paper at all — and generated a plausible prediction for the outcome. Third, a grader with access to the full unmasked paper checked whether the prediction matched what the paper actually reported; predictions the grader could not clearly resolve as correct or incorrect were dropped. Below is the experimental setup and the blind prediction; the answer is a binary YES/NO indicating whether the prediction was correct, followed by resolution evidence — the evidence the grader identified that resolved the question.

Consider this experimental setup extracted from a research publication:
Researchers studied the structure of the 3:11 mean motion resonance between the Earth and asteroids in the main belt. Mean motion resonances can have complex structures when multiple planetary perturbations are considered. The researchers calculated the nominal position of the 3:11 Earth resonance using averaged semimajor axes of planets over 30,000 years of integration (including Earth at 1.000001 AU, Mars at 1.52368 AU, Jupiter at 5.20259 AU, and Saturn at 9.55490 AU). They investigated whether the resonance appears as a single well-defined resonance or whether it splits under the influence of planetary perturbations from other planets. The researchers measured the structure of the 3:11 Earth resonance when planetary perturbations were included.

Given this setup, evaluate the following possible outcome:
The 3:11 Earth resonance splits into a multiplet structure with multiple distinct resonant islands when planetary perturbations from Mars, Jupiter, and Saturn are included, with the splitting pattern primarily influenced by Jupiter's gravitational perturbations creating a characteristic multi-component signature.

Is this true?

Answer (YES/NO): NO